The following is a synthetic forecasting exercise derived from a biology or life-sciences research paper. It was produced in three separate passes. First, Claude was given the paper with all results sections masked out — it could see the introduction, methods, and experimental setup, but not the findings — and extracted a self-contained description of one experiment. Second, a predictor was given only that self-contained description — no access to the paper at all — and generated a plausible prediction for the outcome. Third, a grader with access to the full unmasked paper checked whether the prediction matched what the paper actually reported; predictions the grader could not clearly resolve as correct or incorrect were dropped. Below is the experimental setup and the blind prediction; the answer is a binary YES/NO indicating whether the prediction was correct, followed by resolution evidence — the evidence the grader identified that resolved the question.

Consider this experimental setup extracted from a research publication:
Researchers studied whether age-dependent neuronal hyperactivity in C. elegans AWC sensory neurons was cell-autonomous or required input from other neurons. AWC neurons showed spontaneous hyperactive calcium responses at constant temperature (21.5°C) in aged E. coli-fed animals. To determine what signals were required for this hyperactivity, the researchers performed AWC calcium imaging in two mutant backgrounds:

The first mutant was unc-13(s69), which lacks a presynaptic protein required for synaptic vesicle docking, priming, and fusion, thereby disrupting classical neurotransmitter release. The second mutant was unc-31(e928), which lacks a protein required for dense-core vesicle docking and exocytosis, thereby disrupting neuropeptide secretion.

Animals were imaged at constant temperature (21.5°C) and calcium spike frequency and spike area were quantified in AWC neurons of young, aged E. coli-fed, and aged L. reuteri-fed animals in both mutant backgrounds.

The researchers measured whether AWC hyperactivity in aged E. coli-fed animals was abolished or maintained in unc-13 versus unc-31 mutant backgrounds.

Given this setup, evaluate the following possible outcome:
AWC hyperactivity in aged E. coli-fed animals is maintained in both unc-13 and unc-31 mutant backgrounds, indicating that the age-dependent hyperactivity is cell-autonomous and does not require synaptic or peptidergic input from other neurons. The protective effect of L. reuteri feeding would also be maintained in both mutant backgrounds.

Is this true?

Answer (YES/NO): NO